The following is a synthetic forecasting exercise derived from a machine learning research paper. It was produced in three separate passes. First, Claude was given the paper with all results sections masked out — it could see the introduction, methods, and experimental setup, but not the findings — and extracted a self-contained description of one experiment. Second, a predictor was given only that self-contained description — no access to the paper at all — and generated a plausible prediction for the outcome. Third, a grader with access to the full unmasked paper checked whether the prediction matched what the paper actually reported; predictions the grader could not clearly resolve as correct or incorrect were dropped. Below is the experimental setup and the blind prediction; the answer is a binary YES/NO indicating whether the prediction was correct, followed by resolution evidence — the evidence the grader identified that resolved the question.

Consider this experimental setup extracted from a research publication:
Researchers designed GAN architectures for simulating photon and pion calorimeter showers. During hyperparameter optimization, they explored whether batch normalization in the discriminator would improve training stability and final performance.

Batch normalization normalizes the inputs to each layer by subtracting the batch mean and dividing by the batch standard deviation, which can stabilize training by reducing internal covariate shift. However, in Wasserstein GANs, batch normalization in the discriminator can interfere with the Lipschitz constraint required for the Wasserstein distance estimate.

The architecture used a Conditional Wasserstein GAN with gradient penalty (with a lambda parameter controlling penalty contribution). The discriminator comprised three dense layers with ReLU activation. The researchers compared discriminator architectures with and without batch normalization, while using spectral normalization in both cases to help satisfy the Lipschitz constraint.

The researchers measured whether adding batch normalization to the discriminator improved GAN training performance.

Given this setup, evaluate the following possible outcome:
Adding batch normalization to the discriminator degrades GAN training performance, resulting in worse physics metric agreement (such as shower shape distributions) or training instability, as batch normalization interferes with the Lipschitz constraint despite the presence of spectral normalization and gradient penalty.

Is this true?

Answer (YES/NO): NO